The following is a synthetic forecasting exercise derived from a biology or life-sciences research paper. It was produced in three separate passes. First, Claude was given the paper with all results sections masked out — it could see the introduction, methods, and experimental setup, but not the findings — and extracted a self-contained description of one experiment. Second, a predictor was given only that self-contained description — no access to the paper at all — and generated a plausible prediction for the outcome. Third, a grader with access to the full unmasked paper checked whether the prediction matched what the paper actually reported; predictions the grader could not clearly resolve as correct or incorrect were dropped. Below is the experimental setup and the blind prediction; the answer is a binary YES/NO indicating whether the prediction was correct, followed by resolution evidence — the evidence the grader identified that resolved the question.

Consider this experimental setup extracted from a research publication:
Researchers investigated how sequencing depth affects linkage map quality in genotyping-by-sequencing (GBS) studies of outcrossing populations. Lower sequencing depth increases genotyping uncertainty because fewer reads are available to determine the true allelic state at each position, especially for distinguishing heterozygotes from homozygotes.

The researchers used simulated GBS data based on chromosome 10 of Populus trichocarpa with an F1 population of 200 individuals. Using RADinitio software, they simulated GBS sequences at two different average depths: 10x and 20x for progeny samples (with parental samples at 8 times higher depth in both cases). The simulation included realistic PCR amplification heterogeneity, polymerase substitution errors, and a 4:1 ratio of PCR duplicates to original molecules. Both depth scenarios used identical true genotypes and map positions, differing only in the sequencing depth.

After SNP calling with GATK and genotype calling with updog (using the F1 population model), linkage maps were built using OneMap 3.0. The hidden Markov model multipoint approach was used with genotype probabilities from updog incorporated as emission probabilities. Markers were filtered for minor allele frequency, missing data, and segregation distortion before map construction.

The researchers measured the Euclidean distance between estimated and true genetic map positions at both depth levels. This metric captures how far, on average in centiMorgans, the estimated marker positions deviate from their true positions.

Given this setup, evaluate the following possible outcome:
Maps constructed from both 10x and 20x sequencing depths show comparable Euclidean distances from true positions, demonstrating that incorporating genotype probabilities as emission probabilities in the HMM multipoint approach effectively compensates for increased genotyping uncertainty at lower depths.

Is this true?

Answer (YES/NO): NO